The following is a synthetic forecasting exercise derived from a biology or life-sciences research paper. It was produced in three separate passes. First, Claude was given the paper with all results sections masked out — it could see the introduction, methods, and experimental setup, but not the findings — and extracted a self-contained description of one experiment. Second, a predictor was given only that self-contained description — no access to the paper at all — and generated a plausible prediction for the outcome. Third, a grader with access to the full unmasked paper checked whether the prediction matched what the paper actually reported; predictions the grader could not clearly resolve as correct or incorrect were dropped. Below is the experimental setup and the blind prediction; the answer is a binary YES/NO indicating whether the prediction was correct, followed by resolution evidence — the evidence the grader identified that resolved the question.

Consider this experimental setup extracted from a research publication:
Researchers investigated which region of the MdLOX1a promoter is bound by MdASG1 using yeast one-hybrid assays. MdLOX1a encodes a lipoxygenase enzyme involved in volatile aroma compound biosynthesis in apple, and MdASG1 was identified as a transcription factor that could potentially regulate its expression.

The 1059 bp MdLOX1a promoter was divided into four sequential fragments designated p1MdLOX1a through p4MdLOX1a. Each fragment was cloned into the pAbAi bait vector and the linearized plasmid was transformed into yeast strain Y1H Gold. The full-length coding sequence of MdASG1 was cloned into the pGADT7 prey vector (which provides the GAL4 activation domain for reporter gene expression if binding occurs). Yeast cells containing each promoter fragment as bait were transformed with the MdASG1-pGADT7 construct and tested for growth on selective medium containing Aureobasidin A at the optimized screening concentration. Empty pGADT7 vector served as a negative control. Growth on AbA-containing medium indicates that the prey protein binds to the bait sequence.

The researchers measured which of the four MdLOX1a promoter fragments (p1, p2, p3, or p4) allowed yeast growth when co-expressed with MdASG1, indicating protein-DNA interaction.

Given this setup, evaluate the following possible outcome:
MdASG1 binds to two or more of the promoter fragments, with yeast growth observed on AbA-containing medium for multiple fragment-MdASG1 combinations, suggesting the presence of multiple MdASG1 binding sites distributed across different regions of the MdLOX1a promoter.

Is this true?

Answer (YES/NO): NO